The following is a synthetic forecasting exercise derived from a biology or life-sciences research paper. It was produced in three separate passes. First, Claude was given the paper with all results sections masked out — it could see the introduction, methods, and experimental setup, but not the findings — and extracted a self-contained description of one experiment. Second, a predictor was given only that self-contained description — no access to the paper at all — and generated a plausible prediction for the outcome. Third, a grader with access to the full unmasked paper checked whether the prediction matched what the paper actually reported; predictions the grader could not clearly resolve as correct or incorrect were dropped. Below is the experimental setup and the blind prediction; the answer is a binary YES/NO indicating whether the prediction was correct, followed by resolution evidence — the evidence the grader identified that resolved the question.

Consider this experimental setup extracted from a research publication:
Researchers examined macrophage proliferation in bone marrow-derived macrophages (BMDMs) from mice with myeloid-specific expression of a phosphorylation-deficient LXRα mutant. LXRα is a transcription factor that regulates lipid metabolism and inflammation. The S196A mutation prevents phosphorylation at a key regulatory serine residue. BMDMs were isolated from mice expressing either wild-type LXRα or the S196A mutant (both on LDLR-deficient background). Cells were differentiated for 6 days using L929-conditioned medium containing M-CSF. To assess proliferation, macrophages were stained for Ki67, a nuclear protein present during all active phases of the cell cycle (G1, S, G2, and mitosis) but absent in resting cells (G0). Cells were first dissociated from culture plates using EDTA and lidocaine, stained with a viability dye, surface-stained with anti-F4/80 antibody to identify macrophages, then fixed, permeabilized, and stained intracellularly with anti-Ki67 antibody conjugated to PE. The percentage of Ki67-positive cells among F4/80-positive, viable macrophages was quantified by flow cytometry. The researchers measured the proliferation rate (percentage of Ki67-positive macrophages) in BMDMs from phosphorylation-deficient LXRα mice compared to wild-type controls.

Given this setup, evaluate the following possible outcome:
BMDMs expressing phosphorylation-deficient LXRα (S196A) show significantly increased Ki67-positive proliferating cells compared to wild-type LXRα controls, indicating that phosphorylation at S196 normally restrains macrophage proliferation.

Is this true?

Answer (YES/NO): YES